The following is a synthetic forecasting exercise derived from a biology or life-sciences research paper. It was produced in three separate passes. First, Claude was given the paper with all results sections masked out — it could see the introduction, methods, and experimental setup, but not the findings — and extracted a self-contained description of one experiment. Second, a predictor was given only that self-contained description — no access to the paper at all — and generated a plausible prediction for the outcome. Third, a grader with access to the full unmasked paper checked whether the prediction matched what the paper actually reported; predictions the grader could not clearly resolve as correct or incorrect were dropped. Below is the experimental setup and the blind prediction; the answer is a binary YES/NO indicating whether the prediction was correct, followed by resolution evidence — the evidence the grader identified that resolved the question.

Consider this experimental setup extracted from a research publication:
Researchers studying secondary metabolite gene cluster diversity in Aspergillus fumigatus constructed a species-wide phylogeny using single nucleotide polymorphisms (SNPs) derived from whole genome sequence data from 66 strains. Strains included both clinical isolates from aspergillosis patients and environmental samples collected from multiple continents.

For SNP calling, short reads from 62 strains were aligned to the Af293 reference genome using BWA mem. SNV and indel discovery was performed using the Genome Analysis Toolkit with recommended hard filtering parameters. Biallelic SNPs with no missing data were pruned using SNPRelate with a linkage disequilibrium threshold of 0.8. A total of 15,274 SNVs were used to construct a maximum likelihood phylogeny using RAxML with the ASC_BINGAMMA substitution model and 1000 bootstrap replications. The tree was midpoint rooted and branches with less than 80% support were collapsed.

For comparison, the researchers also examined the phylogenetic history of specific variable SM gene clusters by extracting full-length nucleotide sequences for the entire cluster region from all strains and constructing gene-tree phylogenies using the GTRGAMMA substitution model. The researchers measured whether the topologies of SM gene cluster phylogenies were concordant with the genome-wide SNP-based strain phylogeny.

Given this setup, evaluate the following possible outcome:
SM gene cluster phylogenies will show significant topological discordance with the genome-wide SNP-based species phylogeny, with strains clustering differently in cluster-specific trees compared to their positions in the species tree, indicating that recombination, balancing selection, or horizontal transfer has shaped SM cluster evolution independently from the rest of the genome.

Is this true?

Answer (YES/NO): YES